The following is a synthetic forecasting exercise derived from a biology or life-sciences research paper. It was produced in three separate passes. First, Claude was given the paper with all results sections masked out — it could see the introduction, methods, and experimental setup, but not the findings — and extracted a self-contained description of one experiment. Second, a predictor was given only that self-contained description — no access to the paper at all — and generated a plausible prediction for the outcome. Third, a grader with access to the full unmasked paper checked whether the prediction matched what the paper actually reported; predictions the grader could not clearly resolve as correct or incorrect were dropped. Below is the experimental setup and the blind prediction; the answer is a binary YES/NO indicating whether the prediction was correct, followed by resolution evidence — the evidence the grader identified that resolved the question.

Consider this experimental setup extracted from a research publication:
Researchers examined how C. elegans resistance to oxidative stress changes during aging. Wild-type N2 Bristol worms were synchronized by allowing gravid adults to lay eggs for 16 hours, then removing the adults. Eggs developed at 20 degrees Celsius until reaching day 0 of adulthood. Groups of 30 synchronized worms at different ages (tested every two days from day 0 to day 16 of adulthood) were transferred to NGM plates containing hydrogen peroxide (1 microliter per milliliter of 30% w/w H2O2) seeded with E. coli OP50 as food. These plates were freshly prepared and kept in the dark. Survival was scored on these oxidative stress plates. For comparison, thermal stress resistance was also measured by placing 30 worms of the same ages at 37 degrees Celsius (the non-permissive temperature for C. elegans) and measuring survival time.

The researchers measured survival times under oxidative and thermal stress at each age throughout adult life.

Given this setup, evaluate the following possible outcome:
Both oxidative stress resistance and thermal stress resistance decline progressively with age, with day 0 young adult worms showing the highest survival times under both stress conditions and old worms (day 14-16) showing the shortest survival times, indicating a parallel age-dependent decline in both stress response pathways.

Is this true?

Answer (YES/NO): NO